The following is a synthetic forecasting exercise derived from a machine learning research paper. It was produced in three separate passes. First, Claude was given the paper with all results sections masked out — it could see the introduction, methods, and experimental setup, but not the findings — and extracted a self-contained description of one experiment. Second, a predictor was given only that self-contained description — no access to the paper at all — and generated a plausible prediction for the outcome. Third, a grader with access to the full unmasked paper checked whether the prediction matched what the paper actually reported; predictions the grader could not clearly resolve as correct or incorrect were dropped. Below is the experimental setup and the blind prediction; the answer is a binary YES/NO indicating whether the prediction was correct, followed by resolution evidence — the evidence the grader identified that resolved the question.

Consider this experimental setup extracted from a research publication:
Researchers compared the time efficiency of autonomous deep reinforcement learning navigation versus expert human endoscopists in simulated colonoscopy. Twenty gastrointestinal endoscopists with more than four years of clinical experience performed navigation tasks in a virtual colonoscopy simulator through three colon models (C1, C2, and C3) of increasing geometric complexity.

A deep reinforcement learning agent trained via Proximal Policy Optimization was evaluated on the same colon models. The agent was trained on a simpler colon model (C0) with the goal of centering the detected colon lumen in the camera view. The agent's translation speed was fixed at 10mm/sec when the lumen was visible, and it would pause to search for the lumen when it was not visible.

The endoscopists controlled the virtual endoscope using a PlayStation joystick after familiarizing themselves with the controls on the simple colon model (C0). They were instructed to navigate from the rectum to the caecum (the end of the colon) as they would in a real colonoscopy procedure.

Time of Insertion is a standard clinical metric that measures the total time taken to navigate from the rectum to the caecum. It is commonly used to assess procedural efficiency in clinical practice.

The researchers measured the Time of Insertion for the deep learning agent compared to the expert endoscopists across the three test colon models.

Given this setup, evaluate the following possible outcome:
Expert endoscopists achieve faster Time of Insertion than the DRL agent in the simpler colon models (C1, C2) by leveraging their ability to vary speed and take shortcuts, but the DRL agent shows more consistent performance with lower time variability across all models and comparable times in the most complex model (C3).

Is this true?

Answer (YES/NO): NO